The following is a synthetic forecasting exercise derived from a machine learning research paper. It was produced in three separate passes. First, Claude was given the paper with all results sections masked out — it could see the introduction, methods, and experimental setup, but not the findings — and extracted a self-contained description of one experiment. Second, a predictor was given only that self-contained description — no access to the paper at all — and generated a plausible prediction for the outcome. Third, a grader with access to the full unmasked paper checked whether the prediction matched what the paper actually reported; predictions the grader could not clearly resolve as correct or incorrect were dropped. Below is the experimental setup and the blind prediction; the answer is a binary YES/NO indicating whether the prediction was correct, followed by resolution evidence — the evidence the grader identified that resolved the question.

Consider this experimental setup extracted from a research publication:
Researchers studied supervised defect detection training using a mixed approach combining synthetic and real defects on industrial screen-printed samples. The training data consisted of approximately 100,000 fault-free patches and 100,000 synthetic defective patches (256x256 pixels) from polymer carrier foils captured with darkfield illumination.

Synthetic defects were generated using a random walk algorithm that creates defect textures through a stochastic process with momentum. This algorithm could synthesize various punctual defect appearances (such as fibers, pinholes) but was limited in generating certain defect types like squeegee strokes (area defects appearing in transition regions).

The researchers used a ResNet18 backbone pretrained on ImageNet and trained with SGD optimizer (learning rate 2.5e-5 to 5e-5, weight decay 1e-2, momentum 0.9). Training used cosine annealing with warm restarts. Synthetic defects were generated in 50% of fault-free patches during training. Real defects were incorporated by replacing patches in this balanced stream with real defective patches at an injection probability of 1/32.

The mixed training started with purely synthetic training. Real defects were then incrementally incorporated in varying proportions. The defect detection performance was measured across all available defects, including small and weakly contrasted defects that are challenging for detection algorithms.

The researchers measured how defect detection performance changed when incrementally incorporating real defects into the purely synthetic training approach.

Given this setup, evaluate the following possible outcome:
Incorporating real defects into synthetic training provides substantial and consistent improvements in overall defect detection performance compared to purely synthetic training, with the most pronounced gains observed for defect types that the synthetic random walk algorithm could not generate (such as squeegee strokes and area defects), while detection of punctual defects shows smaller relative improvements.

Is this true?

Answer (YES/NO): YES